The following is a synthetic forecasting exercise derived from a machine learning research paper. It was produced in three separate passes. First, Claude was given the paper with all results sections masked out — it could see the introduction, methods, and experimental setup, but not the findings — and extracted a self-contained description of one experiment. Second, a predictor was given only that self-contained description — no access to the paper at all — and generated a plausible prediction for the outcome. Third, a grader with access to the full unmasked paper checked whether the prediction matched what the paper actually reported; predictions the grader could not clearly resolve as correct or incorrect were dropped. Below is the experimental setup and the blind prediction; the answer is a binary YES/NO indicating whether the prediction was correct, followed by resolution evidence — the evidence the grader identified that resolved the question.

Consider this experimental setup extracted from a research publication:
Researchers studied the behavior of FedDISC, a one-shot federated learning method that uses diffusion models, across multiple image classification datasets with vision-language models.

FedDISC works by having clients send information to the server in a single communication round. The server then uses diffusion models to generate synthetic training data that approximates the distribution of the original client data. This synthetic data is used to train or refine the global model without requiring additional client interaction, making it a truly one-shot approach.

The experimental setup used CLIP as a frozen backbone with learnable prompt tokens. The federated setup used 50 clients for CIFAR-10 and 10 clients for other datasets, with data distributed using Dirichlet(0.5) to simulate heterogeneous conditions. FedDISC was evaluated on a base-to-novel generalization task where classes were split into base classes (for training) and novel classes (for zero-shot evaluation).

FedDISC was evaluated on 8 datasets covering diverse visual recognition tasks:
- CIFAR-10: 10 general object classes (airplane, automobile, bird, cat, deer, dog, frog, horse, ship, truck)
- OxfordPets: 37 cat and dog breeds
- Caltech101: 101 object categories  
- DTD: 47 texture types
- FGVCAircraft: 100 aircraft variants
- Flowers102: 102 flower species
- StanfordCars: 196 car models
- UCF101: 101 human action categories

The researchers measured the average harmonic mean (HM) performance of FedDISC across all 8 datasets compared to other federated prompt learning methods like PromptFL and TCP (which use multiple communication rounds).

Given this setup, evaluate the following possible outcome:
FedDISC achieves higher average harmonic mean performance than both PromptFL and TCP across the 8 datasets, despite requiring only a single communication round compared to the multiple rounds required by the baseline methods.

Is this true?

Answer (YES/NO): NO